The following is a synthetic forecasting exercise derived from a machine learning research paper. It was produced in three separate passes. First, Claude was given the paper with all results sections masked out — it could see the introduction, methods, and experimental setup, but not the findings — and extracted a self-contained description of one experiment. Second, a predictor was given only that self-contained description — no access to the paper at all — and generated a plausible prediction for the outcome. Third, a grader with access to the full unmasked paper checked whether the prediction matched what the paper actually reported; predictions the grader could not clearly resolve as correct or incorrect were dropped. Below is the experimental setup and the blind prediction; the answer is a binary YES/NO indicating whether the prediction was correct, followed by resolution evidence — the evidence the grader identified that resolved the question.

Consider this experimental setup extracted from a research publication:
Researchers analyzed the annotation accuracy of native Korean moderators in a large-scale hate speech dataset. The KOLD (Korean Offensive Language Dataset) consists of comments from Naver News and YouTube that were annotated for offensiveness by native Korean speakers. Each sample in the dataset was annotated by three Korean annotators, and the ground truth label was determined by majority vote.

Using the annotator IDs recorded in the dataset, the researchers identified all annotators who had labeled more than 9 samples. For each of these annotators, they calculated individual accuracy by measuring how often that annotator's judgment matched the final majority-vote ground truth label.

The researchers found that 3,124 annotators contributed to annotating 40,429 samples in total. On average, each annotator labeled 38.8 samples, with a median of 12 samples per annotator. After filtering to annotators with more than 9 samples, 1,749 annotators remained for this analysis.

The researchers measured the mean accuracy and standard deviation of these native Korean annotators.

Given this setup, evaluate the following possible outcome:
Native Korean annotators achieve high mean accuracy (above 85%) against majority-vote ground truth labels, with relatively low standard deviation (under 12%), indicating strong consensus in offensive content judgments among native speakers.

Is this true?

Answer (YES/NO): YES